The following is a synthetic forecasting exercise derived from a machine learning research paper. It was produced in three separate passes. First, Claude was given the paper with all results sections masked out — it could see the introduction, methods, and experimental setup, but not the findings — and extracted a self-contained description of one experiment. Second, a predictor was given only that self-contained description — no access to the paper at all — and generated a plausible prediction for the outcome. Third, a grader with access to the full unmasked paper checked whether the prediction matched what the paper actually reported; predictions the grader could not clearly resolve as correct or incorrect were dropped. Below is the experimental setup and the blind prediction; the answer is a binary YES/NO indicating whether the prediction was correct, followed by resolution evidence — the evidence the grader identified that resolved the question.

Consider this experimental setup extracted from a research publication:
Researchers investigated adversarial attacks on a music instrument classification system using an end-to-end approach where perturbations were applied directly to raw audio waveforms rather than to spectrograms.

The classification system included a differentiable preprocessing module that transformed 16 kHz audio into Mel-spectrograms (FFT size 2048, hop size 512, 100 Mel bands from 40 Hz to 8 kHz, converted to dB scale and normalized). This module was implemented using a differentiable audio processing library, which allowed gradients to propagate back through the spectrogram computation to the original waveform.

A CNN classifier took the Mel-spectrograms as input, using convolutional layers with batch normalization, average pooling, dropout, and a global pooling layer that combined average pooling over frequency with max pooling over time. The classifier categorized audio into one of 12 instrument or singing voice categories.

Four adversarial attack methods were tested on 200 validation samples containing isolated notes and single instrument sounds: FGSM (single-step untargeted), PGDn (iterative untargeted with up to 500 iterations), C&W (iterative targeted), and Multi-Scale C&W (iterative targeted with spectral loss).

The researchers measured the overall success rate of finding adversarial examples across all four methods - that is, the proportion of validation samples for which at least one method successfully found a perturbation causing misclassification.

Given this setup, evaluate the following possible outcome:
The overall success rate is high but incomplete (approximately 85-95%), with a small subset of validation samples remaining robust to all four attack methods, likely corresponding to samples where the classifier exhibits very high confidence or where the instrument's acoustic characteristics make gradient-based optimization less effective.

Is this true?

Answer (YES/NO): NO